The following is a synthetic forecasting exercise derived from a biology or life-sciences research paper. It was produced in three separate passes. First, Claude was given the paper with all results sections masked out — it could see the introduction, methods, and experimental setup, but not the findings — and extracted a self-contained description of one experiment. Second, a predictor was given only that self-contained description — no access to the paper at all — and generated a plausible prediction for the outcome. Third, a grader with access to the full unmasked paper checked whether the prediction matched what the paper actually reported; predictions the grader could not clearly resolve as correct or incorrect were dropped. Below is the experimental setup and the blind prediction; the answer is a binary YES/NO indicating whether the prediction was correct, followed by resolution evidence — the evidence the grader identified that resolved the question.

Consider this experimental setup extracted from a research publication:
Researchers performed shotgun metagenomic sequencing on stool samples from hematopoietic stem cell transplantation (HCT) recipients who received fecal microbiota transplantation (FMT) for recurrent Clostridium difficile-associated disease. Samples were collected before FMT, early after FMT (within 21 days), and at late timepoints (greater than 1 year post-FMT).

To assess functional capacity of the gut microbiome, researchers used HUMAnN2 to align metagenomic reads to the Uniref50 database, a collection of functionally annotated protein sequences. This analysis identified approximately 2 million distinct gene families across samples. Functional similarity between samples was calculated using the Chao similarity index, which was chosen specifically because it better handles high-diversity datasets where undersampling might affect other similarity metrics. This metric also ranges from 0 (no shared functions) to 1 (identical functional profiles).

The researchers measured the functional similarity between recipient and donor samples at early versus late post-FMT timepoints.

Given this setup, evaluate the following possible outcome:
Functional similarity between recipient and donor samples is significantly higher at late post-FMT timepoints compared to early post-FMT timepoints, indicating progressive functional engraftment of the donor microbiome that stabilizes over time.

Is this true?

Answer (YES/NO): NO